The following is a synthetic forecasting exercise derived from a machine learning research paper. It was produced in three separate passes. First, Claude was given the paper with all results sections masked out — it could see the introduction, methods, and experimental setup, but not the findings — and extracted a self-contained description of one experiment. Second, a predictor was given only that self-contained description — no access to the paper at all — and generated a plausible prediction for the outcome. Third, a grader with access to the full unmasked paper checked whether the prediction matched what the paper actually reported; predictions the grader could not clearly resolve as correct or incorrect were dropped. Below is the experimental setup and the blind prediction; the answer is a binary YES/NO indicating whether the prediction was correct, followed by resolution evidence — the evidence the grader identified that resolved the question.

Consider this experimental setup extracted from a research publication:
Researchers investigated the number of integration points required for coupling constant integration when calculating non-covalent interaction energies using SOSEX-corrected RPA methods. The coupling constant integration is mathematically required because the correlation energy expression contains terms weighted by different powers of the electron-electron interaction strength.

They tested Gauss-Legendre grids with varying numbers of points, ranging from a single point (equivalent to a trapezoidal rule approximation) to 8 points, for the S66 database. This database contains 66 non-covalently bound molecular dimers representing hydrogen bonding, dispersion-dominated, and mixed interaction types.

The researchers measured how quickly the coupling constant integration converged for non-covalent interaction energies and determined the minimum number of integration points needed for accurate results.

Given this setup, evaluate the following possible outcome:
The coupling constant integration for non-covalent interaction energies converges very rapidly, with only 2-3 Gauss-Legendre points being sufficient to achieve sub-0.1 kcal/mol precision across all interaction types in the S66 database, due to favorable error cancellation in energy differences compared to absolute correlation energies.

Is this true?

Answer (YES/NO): NO